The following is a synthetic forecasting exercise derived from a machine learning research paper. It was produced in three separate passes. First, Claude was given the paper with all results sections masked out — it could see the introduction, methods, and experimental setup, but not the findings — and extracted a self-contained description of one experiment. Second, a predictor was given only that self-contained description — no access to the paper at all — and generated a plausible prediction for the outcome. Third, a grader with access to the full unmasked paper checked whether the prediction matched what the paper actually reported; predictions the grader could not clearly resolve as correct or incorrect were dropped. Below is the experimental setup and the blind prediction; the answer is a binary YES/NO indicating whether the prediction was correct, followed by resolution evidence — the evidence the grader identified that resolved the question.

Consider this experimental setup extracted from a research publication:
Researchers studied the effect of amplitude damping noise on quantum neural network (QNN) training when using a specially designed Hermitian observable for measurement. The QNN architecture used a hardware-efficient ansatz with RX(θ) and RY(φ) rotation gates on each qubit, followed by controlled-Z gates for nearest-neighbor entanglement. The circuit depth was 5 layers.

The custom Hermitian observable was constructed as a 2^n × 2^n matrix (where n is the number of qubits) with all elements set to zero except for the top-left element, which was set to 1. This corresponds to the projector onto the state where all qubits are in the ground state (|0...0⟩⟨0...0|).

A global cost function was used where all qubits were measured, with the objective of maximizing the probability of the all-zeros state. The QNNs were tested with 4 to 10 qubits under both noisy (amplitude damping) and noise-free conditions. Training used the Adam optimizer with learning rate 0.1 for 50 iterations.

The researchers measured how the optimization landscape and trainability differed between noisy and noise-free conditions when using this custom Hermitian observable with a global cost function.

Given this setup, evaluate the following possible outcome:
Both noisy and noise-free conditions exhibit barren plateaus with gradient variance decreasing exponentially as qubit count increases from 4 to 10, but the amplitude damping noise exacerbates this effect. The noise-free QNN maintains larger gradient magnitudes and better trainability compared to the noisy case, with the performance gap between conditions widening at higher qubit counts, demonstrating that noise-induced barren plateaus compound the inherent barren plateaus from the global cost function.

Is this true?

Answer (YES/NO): NO